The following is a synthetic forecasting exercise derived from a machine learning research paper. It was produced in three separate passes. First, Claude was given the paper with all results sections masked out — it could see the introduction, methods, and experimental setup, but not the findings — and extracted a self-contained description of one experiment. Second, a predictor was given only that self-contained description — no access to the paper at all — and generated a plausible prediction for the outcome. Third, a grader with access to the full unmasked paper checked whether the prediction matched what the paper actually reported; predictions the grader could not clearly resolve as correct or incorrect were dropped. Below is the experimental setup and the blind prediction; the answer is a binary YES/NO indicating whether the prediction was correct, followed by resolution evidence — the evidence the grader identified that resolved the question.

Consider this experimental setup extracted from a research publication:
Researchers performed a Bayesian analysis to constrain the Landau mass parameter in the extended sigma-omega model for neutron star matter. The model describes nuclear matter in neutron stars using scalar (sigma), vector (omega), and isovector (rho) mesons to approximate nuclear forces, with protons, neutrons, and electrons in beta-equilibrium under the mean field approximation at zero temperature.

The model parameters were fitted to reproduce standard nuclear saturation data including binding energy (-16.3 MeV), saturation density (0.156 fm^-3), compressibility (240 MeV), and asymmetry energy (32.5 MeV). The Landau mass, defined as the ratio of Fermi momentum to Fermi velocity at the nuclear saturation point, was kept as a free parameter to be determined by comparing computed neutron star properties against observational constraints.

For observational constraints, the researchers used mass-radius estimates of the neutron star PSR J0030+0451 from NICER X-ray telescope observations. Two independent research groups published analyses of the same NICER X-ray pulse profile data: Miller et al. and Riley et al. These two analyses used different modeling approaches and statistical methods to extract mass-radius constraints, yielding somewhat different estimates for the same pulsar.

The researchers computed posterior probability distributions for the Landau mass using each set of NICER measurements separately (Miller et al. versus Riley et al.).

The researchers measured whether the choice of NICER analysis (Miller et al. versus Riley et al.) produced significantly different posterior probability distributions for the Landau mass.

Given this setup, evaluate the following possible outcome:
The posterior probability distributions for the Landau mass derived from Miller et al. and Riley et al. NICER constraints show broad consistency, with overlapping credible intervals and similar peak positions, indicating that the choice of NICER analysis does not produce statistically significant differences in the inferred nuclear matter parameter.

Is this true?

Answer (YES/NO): YES